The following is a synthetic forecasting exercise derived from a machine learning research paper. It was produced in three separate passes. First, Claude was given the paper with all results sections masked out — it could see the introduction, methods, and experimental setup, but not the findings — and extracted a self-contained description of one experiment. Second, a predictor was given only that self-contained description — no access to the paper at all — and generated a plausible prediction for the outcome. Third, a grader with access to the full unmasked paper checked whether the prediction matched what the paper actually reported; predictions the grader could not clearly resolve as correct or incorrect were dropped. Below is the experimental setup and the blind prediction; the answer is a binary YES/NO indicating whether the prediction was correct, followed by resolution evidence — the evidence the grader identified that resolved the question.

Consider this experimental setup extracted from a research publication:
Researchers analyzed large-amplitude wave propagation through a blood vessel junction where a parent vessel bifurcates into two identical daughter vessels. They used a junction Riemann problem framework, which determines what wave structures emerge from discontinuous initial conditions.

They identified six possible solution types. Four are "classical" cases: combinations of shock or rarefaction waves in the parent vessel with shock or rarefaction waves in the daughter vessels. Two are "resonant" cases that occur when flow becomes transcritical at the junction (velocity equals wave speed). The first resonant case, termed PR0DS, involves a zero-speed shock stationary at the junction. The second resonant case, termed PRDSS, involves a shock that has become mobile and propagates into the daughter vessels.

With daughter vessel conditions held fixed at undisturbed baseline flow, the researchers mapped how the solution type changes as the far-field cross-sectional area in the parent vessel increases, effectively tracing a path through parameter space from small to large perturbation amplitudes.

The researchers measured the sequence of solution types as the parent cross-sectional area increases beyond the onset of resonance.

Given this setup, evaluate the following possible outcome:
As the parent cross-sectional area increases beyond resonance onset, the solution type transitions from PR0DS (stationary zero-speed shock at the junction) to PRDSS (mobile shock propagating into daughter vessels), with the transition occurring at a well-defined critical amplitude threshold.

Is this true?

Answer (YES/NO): YES